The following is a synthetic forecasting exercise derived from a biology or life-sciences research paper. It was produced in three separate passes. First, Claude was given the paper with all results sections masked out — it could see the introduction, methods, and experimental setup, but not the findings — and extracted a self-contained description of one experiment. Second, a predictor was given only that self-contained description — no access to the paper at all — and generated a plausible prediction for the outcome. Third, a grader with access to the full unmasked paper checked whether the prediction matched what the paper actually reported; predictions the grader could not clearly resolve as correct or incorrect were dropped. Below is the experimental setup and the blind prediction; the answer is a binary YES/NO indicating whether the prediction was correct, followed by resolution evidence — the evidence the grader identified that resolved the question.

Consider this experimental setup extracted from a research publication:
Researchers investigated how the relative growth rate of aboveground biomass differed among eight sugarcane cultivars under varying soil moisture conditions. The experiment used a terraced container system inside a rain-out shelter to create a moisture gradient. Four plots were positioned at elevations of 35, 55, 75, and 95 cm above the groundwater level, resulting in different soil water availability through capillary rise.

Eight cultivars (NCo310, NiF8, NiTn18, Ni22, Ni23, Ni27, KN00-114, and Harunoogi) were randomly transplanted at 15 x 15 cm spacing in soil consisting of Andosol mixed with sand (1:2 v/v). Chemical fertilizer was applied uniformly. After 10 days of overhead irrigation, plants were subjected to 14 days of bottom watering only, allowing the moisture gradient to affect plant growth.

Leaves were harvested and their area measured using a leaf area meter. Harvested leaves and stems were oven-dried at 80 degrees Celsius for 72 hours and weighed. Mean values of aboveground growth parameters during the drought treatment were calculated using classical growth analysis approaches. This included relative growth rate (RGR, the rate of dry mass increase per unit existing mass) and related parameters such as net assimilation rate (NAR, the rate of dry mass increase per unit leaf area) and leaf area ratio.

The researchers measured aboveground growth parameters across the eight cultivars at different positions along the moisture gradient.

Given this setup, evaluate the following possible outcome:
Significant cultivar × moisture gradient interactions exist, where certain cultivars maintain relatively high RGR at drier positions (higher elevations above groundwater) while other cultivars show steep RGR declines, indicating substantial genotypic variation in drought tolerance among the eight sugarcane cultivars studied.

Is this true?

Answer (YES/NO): YES